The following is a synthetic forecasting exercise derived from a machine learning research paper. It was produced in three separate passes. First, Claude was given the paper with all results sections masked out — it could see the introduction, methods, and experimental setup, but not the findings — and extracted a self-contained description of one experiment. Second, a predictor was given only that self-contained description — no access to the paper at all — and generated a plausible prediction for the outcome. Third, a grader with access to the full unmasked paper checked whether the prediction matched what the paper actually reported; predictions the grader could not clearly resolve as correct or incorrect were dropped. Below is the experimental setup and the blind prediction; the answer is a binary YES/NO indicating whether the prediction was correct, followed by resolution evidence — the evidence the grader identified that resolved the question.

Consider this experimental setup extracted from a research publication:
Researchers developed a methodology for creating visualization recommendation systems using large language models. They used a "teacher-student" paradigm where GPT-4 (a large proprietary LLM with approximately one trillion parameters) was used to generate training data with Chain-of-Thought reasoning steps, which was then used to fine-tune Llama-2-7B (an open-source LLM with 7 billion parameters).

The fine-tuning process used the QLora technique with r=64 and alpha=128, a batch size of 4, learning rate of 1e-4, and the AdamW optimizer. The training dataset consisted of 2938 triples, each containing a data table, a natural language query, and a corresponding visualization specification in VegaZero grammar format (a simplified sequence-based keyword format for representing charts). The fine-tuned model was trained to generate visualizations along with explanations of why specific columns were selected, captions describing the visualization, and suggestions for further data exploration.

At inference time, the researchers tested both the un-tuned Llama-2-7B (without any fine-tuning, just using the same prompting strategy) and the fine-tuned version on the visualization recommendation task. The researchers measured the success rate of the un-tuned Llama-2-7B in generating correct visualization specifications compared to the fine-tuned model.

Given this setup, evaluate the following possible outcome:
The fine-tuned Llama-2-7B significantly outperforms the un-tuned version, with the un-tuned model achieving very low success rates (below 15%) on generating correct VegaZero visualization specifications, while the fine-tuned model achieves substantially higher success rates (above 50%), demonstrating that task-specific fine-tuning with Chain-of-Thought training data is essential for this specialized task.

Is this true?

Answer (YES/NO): YES